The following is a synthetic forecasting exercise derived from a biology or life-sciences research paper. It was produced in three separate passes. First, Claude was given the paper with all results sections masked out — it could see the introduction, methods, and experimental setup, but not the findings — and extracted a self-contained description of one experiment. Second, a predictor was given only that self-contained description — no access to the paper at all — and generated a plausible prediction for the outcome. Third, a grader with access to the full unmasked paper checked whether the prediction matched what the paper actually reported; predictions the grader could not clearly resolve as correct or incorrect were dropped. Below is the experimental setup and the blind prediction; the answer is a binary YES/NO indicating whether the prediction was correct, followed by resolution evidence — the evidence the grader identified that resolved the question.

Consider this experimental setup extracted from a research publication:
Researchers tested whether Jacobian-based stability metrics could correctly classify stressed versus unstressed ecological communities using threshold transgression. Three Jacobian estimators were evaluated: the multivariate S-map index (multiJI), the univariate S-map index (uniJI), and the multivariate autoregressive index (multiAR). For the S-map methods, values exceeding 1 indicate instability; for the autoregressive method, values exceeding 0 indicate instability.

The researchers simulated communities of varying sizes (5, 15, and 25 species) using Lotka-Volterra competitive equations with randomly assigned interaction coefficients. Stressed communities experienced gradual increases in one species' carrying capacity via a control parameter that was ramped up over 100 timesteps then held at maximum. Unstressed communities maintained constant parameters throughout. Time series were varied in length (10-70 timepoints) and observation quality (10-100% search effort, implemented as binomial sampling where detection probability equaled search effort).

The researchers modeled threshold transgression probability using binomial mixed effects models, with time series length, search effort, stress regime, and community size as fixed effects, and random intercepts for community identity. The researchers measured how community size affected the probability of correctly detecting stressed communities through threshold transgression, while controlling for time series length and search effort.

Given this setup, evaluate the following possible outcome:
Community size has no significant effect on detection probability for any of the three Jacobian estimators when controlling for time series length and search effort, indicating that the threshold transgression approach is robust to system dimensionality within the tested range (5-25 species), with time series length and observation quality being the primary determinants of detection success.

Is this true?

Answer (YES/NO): NO